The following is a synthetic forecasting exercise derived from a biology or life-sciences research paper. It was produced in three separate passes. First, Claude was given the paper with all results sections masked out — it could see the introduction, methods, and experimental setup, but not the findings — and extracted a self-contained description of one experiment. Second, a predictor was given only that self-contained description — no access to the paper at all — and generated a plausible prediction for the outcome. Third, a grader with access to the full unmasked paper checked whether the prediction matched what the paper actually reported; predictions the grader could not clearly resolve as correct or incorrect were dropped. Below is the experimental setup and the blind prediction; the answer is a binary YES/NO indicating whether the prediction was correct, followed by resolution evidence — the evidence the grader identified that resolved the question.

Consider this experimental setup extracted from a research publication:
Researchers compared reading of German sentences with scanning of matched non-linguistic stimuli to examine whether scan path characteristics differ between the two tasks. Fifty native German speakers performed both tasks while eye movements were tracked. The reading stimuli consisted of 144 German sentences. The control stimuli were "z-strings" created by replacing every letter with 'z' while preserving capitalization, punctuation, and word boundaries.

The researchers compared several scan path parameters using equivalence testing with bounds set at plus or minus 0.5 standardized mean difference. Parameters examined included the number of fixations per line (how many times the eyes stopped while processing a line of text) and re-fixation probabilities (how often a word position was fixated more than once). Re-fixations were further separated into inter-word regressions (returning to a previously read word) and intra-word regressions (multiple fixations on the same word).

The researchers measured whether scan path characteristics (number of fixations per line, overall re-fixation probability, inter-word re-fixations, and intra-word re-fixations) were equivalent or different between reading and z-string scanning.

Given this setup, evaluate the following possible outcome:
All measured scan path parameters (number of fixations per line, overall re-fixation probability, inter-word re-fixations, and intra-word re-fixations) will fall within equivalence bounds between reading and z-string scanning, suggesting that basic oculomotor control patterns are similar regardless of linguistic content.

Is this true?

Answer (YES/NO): NO